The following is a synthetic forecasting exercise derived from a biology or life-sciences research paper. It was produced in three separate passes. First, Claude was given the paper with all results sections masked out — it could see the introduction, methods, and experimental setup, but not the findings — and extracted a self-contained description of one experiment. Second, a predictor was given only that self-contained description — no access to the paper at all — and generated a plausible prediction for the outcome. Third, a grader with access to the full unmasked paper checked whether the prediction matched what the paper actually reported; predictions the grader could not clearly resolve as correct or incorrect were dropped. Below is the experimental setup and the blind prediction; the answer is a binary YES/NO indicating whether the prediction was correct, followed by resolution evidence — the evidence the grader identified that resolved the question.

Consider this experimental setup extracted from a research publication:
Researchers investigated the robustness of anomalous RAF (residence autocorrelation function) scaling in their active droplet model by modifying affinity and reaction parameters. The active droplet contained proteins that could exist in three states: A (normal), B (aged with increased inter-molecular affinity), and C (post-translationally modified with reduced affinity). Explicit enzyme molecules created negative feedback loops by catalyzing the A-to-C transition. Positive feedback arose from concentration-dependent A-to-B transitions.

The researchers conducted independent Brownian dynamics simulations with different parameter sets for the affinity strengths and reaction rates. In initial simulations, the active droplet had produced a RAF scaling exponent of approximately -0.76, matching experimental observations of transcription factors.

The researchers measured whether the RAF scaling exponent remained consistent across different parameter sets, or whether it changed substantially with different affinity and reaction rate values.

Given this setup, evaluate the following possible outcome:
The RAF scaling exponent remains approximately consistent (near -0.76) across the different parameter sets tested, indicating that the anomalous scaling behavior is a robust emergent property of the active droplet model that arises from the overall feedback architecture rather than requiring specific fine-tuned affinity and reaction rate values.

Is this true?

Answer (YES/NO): YES